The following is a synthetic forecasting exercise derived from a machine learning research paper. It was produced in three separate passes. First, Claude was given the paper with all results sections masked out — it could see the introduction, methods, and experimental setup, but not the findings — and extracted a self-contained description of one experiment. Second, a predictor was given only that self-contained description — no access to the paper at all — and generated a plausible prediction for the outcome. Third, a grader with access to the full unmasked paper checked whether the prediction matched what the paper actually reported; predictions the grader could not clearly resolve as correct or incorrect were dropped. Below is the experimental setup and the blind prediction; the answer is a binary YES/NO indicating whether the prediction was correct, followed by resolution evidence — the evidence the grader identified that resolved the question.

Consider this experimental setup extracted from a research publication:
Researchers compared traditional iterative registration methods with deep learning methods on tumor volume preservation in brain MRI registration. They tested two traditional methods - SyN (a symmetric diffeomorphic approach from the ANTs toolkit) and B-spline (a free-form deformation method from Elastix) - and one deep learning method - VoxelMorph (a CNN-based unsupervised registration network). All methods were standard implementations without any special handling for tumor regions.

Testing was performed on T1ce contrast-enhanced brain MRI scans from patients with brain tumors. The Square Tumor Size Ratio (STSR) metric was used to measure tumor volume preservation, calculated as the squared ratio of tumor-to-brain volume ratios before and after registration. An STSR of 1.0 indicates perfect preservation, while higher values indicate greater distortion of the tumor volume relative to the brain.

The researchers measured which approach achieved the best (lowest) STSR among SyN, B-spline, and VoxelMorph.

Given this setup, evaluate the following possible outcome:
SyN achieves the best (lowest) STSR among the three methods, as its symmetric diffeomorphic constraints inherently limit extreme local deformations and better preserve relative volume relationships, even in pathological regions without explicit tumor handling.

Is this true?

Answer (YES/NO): YES